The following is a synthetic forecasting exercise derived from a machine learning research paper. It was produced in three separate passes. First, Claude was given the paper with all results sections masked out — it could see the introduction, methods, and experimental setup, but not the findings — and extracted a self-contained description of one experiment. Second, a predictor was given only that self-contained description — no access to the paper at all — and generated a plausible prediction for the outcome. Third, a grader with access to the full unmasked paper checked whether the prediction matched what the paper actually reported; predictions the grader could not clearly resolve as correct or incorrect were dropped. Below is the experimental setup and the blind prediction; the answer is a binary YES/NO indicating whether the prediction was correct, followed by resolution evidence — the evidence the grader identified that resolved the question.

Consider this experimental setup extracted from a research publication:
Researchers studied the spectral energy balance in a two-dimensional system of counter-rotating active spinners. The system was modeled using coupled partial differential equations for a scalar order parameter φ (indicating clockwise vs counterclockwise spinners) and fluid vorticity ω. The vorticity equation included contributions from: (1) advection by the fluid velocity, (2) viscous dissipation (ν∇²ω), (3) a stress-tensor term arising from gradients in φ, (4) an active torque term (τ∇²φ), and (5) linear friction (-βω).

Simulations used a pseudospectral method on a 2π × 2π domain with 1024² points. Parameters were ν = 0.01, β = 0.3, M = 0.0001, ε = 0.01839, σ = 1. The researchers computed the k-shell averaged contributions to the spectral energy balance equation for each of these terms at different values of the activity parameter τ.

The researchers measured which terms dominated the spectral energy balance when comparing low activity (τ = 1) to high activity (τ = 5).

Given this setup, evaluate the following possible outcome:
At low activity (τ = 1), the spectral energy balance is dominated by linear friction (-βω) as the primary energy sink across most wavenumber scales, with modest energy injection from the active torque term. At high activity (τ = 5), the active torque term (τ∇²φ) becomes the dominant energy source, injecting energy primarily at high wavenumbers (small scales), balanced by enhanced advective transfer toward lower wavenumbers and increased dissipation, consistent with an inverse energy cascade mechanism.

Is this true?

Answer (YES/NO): NO